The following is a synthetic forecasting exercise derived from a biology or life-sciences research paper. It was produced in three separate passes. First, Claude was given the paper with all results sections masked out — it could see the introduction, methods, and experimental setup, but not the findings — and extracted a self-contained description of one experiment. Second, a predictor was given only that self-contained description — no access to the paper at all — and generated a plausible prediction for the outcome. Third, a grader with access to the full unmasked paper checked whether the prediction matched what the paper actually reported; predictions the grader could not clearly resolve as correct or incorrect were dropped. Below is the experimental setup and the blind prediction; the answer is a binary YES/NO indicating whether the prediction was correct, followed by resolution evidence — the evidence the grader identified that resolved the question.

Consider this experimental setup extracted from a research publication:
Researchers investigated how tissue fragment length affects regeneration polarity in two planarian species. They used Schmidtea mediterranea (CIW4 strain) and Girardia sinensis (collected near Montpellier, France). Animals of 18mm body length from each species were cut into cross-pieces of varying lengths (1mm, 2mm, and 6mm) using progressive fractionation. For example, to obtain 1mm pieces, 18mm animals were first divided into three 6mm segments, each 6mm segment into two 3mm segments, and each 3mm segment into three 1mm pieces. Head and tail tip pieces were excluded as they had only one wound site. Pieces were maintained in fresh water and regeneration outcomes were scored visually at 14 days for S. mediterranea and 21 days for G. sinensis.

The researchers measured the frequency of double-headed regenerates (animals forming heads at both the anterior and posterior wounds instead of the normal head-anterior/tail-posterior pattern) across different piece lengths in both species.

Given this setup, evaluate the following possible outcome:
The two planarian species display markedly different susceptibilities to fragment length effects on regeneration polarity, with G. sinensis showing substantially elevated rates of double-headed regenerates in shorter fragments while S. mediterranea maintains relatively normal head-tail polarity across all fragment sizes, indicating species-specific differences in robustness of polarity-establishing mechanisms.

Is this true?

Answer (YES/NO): YES